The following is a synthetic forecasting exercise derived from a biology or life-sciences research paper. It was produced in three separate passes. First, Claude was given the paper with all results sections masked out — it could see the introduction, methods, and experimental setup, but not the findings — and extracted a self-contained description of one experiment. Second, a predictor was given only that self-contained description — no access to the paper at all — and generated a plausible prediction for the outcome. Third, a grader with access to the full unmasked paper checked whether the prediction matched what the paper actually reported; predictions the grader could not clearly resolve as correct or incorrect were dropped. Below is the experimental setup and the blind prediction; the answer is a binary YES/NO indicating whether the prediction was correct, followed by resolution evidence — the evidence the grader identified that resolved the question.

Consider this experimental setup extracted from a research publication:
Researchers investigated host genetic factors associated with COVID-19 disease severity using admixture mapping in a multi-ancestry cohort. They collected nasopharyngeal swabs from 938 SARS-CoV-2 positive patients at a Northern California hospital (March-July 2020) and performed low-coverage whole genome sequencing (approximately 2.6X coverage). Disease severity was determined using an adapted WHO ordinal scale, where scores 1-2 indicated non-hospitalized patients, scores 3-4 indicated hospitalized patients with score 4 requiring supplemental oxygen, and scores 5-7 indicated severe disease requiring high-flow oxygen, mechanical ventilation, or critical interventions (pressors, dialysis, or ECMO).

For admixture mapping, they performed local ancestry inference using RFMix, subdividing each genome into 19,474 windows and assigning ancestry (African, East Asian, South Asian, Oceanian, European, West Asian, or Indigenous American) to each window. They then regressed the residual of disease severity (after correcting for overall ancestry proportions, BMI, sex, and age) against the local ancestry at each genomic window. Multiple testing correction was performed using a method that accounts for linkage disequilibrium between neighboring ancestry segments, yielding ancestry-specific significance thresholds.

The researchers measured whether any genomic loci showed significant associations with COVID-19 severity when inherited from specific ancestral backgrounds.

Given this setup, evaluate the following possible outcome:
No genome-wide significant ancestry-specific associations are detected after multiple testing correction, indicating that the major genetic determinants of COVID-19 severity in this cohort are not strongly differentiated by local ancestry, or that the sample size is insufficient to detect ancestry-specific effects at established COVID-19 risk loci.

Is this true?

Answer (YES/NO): NO